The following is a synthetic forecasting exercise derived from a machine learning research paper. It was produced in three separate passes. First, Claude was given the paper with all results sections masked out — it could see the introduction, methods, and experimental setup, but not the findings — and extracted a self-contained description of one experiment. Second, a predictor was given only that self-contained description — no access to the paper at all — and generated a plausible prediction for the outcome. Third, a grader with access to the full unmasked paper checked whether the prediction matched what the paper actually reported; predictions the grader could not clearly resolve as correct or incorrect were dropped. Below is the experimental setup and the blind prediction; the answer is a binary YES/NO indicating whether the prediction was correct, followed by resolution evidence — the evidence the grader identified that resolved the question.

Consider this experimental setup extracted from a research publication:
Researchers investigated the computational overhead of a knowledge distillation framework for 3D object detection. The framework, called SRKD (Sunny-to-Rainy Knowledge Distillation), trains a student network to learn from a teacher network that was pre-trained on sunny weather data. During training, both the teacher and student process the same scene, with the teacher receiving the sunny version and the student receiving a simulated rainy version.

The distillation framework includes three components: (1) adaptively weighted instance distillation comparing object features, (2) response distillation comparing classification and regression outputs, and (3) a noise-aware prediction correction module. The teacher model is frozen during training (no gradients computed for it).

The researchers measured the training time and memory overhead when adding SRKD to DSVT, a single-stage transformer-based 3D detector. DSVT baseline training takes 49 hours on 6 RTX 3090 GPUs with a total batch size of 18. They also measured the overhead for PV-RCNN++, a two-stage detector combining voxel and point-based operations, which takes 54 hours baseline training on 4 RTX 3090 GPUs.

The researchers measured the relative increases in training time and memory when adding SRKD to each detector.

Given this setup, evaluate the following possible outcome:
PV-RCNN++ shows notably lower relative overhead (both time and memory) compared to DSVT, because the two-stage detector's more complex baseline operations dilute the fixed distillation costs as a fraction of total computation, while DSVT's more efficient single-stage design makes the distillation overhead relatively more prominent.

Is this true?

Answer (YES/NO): NO